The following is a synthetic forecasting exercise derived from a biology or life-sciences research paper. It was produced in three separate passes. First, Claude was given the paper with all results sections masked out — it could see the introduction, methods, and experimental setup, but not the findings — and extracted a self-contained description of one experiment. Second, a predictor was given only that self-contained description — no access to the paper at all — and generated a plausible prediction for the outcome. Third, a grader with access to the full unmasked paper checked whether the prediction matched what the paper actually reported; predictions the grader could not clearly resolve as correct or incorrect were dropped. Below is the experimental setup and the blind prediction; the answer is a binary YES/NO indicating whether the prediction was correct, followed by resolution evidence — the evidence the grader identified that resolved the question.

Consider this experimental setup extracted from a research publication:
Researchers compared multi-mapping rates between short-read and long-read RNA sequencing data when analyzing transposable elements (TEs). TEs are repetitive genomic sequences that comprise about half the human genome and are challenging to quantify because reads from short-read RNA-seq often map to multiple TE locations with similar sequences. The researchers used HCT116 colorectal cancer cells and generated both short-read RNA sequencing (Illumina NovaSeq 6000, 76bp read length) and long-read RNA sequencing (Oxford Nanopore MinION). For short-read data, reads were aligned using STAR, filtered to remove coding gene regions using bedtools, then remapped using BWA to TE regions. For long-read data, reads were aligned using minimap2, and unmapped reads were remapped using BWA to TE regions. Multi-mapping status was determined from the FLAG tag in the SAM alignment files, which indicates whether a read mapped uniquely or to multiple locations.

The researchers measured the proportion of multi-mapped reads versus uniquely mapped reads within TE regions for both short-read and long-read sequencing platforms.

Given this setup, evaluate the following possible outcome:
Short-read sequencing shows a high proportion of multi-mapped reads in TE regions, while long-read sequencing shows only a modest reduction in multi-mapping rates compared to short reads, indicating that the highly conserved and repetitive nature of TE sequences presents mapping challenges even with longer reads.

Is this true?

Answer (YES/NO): NO